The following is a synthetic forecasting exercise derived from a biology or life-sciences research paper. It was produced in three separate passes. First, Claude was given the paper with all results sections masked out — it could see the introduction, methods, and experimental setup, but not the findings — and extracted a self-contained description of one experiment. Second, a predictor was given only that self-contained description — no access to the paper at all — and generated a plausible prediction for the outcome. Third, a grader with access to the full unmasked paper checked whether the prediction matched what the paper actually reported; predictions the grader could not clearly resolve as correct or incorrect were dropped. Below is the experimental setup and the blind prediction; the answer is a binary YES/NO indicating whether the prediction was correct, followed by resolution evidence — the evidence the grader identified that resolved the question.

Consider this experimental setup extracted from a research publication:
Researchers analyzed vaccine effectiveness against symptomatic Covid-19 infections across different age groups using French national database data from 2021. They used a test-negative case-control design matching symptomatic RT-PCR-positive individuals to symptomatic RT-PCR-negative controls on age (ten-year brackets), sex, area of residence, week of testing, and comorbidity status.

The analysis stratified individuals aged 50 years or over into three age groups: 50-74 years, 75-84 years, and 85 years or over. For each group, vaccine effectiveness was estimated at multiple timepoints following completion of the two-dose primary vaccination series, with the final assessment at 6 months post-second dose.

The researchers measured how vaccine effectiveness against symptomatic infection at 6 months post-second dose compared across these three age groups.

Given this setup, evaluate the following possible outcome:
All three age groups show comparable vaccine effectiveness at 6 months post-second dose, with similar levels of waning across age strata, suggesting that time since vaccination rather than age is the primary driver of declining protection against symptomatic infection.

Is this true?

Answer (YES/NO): NO